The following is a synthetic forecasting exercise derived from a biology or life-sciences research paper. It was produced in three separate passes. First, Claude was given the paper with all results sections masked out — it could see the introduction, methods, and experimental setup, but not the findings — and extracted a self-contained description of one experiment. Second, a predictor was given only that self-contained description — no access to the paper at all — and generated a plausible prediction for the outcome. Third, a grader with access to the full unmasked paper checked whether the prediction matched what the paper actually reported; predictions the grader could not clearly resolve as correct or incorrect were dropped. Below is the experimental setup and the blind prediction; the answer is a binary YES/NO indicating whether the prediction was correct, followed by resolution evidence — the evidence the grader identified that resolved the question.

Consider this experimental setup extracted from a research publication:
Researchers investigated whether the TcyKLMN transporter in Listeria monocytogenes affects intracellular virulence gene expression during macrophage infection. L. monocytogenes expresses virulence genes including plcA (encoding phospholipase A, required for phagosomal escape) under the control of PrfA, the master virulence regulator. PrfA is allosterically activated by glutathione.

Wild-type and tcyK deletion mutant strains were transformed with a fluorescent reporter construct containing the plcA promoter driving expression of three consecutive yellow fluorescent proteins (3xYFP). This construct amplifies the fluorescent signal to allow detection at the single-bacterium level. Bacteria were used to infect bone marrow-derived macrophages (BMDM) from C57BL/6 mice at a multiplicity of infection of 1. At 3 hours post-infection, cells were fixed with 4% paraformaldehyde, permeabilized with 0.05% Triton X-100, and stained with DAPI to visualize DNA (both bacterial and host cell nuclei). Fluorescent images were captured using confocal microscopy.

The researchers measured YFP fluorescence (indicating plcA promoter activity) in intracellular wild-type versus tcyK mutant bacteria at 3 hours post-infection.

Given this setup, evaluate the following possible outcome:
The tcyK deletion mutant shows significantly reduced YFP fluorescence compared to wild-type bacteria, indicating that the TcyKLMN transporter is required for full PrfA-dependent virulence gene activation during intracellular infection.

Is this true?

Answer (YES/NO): YES